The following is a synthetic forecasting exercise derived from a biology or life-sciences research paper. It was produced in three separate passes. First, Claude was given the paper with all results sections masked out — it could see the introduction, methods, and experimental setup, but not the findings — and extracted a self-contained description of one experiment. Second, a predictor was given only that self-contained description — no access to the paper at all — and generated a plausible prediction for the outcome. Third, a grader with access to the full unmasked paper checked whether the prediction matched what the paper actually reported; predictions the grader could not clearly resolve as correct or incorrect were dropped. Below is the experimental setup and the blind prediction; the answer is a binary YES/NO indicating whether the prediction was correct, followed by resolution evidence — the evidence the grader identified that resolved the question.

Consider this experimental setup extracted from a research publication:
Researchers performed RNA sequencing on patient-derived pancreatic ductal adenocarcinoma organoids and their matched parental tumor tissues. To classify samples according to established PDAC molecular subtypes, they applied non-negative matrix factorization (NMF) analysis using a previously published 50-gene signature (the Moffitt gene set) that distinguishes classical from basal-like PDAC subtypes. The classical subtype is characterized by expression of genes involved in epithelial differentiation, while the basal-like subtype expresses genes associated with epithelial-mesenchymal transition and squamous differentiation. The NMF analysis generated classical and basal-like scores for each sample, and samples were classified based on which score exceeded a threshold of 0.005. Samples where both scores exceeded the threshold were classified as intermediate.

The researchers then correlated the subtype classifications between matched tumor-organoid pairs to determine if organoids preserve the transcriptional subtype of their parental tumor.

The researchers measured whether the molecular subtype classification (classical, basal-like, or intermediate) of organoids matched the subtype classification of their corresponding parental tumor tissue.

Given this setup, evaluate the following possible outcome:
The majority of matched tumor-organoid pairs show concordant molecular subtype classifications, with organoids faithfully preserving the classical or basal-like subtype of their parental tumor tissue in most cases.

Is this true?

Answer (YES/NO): YES